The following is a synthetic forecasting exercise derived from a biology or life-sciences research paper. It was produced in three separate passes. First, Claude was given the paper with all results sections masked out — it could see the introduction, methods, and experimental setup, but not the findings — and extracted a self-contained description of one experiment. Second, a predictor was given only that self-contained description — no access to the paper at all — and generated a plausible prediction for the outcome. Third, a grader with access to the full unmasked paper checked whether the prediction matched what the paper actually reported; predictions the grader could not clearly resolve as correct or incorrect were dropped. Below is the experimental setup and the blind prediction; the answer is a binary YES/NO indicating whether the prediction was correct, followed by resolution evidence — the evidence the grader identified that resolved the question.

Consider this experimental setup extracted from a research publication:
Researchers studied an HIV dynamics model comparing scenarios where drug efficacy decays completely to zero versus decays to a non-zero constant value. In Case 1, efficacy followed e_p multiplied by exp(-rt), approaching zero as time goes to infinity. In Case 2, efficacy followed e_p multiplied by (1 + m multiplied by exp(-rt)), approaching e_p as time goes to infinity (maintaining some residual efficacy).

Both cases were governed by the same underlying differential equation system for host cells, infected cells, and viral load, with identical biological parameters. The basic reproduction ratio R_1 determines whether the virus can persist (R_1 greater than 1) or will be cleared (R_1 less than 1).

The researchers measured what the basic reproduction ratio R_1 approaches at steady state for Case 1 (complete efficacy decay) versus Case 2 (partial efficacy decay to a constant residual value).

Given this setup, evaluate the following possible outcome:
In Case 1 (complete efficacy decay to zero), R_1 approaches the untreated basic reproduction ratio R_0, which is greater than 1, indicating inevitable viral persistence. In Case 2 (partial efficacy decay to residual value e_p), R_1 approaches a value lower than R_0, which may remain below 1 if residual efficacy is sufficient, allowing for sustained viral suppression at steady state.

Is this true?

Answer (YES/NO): YES